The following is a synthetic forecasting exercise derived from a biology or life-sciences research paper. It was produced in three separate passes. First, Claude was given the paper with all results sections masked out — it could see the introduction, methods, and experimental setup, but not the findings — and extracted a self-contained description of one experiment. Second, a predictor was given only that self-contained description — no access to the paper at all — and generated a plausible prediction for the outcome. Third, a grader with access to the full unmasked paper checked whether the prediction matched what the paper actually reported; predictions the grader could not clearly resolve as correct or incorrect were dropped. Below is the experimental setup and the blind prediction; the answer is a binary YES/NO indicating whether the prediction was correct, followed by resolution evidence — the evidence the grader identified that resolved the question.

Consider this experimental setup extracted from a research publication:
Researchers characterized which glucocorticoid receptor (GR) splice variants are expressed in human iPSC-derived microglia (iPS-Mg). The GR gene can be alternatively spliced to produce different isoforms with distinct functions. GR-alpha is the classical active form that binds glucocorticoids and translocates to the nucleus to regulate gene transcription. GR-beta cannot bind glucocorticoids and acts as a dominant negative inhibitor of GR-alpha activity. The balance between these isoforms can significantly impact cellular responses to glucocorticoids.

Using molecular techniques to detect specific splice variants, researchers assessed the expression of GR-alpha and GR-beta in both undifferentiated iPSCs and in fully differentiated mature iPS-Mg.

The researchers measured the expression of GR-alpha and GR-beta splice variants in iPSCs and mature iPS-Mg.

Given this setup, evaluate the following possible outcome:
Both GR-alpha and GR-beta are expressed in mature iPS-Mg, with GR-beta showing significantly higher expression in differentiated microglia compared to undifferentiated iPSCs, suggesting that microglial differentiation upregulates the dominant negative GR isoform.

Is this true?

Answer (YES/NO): NO